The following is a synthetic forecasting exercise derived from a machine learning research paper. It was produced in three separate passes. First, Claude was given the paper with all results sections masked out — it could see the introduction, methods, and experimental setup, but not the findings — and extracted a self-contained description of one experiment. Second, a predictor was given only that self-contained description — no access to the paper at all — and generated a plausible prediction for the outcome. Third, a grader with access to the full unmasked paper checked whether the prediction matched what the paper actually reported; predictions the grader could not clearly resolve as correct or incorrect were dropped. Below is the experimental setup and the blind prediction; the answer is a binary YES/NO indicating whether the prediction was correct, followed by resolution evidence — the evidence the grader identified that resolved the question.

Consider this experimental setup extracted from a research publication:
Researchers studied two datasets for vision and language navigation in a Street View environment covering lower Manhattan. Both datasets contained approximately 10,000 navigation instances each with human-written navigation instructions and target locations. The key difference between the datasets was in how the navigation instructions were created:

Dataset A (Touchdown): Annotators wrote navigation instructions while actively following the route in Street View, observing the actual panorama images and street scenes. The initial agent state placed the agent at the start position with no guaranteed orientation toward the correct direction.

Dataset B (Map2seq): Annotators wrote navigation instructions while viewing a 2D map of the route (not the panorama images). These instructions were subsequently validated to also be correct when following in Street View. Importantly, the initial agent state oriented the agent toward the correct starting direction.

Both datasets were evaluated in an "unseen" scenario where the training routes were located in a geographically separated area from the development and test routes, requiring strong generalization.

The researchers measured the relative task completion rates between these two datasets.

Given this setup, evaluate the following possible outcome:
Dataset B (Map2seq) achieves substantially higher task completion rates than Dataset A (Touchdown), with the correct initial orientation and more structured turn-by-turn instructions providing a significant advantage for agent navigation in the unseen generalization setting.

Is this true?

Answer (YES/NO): YES